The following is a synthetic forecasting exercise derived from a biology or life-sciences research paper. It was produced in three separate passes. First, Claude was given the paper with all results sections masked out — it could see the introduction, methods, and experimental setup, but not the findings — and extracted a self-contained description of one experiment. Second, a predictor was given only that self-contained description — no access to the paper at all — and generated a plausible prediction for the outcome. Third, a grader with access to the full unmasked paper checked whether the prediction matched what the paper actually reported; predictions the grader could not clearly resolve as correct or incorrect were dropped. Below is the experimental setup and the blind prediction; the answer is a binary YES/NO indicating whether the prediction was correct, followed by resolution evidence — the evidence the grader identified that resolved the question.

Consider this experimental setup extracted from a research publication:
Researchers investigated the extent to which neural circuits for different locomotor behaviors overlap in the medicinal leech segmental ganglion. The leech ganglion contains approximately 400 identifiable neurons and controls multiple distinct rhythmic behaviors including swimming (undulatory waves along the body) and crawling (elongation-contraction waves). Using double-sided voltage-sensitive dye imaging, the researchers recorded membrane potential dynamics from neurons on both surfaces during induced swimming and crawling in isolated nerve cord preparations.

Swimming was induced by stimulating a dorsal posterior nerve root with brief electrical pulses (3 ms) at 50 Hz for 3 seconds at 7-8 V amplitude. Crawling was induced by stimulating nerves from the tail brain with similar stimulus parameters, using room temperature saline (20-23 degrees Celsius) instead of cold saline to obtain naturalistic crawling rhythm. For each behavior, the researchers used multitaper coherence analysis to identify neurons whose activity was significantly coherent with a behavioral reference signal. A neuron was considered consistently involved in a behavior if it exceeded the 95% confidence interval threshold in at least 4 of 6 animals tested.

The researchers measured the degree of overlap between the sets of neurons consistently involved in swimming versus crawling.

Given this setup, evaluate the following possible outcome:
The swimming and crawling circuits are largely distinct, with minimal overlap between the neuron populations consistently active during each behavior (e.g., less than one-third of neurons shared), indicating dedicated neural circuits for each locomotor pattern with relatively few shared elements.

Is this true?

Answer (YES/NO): NO